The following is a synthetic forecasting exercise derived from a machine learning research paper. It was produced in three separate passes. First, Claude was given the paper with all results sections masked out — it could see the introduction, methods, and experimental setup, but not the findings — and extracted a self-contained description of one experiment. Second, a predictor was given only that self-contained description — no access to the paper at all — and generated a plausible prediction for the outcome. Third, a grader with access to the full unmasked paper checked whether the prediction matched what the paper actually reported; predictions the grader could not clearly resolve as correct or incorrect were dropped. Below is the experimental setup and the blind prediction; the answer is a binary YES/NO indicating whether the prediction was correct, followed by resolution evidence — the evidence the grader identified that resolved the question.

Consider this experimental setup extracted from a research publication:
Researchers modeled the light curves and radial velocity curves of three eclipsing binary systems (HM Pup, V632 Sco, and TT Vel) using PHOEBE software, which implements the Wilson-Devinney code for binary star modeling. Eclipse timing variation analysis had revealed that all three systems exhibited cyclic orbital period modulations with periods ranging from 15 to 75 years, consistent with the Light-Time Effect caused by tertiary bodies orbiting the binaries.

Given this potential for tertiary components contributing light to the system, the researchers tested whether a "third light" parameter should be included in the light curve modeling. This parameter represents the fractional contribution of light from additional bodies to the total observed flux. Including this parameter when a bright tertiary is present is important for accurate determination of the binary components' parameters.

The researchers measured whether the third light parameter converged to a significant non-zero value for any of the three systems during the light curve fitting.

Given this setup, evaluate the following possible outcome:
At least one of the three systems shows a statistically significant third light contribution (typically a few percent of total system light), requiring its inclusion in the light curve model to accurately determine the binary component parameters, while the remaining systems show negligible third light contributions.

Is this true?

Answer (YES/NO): NO